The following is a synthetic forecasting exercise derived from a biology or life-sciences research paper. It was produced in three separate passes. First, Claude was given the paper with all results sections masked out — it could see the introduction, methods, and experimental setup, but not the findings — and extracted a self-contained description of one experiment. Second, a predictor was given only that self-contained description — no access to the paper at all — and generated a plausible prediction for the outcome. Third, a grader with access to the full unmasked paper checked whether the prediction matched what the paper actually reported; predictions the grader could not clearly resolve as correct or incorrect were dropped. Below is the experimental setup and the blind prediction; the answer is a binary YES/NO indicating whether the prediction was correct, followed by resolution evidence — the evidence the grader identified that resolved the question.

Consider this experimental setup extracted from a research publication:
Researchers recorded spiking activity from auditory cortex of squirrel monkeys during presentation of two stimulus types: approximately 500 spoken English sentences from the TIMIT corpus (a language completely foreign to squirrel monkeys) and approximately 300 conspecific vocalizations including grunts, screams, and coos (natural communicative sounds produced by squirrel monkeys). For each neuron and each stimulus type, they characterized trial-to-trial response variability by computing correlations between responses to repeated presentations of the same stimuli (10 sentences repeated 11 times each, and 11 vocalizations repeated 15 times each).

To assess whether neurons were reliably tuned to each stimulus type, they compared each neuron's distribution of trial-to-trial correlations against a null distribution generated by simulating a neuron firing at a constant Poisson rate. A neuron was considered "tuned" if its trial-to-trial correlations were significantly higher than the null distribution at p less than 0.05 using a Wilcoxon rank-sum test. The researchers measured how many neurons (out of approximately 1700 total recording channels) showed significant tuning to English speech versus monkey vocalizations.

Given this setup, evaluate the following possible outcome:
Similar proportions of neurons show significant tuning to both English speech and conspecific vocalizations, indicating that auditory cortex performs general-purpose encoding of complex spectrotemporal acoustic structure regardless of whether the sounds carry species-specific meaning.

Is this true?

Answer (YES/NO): YES